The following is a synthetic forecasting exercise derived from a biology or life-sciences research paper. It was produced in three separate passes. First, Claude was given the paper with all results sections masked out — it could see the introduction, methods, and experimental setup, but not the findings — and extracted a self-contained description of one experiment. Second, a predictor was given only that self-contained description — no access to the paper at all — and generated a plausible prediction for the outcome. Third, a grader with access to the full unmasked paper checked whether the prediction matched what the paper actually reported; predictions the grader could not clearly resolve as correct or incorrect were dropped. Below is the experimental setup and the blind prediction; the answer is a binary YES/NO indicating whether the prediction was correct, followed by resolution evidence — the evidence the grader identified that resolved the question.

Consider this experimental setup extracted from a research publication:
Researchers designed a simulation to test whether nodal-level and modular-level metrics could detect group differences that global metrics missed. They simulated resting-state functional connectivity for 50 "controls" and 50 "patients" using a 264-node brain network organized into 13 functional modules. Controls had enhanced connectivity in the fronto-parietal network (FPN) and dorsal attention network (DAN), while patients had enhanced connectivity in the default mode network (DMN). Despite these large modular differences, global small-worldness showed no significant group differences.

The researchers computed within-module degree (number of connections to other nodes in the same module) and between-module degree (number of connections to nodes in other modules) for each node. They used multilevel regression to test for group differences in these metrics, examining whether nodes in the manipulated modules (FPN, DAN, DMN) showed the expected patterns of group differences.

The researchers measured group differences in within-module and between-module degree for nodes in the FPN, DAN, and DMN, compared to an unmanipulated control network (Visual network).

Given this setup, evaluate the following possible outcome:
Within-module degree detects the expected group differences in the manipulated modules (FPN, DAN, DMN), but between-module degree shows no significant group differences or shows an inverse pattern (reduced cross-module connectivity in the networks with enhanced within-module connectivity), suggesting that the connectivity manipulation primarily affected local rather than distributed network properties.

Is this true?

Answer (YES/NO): NO